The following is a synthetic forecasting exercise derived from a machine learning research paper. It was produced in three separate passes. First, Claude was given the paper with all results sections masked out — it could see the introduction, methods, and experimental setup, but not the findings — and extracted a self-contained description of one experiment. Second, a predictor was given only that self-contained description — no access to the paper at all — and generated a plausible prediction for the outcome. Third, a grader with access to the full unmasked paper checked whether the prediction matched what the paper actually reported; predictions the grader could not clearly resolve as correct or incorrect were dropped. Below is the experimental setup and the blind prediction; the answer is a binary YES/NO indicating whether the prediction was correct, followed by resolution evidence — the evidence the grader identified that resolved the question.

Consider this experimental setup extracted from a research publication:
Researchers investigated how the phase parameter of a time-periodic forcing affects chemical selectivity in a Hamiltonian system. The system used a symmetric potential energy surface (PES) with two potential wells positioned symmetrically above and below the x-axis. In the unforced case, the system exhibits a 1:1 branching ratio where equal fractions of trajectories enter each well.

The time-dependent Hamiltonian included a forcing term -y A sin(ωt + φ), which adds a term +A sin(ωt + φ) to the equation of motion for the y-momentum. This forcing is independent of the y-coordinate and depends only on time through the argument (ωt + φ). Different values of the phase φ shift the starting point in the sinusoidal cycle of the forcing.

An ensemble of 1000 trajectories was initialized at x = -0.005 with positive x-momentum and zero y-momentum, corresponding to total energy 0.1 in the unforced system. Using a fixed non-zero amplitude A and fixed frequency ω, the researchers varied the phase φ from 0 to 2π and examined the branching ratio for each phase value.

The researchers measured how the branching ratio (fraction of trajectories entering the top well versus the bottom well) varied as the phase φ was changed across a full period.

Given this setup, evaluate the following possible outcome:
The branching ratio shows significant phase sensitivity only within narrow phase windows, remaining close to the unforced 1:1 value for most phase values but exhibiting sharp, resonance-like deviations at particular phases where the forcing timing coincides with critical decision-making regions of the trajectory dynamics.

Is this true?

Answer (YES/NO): NO